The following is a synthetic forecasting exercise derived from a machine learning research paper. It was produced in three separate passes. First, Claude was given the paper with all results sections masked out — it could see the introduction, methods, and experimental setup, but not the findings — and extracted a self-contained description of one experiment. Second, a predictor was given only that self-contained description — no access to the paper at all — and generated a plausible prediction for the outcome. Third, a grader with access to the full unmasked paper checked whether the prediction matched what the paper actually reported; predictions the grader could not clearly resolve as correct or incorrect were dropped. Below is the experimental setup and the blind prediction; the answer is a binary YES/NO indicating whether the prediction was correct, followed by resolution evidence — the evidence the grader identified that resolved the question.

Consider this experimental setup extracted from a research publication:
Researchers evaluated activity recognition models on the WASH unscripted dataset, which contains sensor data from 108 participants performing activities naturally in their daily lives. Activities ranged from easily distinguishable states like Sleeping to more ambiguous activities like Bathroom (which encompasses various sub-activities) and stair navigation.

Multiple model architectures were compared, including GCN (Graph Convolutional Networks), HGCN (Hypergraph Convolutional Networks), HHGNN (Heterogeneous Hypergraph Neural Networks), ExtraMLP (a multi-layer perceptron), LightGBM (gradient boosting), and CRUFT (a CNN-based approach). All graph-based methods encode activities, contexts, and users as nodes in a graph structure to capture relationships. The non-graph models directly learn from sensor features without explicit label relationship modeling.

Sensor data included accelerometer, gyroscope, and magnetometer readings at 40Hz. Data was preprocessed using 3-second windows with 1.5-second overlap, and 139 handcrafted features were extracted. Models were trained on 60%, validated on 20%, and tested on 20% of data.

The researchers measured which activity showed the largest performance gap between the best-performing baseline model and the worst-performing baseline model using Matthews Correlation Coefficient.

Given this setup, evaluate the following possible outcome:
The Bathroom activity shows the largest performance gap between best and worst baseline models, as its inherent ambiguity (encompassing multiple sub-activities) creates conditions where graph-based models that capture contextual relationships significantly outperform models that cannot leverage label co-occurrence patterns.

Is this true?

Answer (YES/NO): NO